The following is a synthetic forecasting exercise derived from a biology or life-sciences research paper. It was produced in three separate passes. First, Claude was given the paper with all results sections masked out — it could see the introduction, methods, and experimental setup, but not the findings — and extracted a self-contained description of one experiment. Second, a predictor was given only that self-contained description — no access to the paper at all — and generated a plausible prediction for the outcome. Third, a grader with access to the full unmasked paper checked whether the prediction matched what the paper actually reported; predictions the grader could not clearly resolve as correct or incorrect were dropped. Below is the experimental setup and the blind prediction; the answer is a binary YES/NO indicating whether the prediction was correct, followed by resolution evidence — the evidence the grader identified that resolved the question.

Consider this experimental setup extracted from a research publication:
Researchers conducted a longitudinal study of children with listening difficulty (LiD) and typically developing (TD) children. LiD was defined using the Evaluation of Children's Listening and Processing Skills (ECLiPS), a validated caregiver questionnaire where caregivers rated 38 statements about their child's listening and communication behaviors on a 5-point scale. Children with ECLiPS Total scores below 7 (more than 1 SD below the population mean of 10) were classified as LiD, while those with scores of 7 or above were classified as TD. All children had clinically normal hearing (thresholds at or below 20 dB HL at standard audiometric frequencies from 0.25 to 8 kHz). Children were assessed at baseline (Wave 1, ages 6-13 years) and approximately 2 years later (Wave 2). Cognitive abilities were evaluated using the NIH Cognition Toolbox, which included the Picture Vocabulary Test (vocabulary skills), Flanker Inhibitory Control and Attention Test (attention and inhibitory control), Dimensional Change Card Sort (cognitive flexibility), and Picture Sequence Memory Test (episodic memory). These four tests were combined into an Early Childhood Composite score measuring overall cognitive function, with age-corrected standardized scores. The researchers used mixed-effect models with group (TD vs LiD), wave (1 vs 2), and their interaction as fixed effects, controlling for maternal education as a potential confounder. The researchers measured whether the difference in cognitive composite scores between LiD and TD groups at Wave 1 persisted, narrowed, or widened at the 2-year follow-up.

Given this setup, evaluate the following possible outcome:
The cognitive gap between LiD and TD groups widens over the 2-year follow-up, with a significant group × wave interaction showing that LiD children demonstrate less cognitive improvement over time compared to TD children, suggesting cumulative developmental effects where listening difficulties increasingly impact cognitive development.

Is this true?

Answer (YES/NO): NO